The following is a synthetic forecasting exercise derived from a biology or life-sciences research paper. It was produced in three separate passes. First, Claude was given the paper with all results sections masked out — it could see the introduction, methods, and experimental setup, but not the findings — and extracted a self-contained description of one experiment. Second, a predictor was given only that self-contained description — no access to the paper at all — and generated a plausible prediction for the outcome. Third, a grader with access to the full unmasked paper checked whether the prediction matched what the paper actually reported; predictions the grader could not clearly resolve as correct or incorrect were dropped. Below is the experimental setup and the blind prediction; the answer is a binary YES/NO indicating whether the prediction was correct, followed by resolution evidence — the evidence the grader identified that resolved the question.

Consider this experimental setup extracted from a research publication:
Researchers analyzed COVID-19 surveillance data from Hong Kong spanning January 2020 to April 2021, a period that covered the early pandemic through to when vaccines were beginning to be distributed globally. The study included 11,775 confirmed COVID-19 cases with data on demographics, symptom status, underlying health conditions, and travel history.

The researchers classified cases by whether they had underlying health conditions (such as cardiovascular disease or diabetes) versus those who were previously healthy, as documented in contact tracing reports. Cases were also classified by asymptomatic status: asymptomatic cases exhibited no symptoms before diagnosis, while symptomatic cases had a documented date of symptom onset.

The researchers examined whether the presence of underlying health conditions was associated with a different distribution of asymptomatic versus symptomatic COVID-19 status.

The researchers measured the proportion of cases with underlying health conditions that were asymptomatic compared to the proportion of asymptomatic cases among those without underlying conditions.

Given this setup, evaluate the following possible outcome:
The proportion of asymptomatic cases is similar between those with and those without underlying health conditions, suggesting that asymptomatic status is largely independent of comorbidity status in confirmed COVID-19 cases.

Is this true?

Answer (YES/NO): NO